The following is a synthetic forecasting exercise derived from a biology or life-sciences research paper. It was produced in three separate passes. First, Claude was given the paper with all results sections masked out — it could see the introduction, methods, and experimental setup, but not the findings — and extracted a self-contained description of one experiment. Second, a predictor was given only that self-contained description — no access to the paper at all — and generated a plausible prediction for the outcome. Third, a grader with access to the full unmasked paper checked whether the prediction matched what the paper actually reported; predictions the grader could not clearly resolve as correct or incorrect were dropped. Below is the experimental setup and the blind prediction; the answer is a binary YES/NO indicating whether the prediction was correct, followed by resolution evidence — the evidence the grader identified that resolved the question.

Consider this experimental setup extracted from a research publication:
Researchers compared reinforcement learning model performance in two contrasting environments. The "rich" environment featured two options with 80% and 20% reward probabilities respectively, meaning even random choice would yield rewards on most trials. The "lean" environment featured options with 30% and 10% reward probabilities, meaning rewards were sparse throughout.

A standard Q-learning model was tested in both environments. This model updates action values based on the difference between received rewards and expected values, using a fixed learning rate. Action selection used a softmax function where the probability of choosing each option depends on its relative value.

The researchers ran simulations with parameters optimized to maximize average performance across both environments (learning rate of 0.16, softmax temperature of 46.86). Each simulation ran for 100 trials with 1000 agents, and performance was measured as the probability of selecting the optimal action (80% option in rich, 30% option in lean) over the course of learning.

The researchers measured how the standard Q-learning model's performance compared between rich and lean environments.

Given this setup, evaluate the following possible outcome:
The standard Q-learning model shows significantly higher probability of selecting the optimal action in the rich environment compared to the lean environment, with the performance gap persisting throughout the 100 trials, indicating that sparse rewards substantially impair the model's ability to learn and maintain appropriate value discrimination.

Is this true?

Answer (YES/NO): YES